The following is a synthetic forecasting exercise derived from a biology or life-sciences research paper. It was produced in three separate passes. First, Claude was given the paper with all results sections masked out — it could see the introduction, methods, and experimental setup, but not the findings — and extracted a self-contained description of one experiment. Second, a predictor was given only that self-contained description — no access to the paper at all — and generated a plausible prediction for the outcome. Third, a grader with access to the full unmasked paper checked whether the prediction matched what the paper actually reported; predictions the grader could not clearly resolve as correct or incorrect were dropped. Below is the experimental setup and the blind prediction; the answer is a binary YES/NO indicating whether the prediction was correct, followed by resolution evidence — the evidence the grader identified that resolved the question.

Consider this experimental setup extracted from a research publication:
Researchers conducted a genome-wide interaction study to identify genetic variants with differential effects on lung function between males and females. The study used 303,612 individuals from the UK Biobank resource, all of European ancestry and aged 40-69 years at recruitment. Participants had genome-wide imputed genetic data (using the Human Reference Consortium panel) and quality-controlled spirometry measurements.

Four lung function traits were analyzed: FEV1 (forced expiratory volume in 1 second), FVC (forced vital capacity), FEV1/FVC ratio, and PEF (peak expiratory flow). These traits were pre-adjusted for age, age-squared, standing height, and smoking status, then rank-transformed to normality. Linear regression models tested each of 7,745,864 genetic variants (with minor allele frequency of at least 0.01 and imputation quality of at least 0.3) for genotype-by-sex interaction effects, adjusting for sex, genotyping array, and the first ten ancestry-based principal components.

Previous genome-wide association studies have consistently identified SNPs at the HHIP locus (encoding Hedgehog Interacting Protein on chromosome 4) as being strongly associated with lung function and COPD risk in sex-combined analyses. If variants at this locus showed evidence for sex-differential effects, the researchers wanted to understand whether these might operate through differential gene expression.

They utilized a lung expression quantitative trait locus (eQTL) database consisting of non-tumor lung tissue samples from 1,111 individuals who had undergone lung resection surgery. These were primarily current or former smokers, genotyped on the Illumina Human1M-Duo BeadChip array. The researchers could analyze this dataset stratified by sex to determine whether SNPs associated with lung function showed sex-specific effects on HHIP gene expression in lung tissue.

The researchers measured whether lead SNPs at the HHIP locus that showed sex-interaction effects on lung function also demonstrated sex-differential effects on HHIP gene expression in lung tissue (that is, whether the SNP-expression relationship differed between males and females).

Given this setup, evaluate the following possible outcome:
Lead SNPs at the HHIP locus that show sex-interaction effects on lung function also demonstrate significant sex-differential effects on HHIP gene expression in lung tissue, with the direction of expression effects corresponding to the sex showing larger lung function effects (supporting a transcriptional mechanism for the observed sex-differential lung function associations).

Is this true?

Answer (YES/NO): NO